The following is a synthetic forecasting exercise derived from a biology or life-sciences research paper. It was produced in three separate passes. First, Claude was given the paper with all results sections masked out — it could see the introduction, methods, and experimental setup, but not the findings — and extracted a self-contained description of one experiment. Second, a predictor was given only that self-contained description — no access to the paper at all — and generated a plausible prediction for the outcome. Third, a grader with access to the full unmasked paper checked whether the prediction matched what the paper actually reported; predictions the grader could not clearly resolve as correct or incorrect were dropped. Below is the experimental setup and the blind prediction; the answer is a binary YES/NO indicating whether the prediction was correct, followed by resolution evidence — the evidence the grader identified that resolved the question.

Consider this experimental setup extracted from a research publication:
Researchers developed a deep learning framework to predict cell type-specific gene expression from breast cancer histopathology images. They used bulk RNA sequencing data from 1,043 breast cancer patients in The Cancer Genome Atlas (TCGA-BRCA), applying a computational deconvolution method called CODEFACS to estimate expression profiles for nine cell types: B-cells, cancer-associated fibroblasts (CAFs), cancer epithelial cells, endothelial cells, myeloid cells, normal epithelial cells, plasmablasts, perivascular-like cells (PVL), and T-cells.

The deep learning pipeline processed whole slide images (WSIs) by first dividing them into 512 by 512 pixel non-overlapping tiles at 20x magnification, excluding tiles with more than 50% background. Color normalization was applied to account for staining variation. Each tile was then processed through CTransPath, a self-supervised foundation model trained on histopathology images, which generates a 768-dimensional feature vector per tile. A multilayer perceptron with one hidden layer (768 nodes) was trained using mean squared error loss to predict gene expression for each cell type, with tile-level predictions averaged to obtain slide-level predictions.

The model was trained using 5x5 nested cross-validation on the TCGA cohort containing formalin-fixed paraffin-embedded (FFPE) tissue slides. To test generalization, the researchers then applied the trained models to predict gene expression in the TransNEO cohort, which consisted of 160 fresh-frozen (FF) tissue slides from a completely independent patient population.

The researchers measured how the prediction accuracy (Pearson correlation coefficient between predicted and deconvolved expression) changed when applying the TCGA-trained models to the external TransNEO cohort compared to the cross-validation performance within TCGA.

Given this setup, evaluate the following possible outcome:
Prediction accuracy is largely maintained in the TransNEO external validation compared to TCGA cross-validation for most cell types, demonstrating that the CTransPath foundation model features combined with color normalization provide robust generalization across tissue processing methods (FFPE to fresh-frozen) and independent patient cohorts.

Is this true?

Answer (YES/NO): YES